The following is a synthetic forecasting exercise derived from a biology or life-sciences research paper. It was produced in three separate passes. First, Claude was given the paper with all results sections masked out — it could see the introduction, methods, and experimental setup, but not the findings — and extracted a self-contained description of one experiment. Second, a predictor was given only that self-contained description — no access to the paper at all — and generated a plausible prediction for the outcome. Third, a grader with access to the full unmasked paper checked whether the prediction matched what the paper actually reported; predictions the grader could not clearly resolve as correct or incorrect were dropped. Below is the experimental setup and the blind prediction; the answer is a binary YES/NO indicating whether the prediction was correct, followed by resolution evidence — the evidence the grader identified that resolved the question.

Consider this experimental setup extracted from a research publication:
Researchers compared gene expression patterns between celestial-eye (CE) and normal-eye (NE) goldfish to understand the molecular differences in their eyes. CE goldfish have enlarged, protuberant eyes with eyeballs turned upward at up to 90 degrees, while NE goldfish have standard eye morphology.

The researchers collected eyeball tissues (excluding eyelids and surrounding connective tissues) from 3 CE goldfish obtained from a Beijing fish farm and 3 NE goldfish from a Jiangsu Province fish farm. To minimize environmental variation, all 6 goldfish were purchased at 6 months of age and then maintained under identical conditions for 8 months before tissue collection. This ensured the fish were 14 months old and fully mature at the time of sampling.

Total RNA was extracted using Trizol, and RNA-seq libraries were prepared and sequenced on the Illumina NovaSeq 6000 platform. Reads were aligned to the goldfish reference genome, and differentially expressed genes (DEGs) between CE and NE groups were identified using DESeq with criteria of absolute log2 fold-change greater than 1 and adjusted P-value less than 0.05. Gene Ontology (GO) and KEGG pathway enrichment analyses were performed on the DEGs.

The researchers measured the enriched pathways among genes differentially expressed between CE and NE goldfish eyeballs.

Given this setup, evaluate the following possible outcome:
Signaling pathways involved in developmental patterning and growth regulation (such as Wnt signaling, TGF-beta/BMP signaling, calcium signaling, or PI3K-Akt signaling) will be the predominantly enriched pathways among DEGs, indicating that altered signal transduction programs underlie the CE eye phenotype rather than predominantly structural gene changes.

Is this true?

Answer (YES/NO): NO